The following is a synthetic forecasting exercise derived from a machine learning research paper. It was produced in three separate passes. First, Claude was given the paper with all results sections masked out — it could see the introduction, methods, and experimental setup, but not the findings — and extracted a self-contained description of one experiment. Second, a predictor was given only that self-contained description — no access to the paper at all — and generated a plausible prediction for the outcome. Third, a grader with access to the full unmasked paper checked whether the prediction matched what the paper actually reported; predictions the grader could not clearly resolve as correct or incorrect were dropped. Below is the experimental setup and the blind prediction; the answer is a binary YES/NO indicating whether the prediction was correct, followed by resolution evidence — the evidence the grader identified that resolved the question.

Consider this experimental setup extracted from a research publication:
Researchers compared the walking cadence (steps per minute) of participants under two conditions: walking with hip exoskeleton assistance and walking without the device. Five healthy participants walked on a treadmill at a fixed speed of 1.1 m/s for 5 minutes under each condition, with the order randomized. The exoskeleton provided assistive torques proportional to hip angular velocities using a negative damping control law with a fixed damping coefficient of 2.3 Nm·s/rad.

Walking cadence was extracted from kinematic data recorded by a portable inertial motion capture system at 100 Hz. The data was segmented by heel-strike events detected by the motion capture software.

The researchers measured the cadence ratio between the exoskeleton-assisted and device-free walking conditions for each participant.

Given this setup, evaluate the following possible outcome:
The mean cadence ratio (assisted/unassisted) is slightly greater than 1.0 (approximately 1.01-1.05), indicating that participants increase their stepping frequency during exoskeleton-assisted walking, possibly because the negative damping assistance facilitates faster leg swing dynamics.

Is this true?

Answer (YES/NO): NO